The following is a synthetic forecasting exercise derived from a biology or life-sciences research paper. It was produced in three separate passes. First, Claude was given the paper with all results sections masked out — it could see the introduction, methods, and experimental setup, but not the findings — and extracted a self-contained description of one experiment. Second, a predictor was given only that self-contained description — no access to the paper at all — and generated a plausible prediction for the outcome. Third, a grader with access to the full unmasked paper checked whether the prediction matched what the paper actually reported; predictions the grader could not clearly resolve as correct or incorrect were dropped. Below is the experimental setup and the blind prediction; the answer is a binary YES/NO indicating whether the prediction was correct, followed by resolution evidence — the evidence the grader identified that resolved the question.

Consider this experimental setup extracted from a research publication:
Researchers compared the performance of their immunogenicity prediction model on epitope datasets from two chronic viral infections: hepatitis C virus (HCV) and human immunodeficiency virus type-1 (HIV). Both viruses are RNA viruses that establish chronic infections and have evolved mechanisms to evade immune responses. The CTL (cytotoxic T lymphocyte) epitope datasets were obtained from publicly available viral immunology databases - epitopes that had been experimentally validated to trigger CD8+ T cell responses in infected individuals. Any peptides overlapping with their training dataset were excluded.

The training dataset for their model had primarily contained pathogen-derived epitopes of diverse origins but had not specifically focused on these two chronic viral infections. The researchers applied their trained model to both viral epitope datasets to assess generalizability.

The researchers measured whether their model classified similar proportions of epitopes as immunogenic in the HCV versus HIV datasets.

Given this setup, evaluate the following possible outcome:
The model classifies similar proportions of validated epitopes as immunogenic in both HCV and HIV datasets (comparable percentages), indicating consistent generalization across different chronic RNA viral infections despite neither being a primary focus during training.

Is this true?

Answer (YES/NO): NO